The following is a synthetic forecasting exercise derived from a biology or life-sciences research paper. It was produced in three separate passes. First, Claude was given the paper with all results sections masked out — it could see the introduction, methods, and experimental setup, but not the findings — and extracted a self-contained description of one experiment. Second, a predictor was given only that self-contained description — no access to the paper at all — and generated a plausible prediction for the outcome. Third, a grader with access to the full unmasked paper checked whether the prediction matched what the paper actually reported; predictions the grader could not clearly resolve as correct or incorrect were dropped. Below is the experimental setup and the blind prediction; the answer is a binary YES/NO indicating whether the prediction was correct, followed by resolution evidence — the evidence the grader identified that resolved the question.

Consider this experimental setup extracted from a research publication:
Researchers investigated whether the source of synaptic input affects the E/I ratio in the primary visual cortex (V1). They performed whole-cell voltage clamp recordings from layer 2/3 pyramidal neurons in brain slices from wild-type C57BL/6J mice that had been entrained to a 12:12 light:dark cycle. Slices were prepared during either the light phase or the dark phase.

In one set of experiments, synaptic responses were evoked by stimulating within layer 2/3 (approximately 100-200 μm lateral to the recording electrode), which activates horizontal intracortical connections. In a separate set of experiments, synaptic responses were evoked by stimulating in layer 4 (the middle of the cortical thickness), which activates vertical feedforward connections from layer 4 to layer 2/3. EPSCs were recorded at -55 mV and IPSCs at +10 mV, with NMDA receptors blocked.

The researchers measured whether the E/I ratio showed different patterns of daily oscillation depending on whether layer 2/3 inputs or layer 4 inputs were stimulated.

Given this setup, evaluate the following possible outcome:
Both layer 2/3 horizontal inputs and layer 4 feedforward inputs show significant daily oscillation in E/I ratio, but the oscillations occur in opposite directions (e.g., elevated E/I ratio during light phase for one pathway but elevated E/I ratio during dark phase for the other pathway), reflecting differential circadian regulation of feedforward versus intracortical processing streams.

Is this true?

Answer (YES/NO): NO